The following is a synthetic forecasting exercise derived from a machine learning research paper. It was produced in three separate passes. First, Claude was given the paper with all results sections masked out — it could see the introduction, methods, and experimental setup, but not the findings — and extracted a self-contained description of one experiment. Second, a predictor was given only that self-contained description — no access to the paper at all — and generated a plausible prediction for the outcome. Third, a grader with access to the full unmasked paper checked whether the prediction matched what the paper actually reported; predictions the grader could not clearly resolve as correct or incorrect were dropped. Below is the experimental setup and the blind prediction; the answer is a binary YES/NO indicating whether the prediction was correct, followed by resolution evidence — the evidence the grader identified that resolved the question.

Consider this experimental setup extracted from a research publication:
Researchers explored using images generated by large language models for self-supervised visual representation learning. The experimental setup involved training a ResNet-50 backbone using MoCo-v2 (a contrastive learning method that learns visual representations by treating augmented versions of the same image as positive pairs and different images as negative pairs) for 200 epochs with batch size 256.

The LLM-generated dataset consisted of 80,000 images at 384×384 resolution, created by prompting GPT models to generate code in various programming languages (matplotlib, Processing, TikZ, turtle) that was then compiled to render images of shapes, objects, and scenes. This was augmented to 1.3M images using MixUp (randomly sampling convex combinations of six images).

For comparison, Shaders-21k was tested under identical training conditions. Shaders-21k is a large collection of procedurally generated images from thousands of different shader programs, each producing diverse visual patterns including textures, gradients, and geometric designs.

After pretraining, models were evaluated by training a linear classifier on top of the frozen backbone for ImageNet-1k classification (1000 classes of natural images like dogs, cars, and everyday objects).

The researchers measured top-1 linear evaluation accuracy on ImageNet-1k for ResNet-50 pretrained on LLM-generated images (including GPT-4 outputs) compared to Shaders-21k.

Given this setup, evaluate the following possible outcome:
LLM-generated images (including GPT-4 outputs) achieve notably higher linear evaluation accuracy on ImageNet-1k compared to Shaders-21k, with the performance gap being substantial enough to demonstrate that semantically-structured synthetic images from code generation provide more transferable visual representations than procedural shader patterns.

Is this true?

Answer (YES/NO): NO